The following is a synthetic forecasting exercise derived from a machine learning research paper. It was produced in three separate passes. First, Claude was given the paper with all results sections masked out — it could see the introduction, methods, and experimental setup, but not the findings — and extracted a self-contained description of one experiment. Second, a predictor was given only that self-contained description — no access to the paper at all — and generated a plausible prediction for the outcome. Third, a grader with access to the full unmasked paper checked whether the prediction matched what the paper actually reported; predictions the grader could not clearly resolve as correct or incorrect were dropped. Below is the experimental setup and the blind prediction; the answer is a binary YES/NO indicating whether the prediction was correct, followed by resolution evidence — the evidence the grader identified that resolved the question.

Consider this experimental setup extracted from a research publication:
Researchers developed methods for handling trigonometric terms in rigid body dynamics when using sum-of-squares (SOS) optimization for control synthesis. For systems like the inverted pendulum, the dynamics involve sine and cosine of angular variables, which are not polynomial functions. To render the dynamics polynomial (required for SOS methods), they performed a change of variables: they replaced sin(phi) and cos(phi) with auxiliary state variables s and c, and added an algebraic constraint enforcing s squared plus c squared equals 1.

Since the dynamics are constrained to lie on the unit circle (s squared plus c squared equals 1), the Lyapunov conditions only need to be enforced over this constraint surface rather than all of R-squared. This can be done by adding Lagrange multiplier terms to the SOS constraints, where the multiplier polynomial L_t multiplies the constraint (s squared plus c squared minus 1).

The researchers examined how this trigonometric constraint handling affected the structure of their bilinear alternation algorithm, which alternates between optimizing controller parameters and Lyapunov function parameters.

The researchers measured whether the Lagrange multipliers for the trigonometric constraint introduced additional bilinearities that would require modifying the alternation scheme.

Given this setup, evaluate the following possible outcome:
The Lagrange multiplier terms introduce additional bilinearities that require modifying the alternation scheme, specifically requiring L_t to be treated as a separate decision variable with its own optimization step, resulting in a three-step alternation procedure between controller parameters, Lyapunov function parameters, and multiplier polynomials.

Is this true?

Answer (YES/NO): NO